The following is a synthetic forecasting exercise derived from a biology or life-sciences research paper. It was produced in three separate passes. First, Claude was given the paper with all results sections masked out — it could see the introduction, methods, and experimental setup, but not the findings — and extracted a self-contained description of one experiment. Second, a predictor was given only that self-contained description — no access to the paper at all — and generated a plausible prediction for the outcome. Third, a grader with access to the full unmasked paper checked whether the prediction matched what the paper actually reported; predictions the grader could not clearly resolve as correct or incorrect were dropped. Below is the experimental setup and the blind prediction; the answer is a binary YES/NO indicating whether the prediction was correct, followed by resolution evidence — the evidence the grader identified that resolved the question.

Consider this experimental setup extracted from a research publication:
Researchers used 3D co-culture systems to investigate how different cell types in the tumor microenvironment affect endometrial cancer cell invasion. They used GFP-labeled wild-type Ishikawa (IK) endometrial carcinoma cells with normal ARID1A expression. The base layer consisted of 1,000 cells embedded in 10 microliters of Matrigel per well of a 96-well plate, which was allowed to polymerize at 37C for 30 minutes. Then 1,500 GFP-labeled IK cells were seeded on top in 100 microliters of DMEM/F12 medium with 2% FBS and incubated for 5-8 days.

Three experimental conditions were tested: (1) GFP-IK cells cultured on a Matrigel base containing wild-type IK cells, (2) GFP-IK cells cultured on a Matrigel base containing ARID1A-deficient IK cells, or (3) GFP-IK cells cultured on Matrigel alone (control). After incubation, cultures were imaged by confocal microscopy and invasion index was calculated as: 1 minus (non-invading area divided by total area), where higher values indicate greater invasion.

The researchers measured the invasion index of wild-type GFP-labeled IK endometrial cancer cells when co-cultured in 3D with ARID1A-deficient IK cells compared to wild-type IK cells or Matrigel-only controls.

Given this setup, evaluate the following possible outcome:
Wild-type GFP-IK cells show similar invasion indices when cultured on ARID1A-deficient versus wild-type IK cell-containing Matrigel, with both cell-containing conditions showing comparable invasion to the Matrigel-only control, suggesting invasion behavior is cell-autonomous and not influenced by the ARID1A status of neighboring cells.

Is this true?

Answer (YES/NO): NO